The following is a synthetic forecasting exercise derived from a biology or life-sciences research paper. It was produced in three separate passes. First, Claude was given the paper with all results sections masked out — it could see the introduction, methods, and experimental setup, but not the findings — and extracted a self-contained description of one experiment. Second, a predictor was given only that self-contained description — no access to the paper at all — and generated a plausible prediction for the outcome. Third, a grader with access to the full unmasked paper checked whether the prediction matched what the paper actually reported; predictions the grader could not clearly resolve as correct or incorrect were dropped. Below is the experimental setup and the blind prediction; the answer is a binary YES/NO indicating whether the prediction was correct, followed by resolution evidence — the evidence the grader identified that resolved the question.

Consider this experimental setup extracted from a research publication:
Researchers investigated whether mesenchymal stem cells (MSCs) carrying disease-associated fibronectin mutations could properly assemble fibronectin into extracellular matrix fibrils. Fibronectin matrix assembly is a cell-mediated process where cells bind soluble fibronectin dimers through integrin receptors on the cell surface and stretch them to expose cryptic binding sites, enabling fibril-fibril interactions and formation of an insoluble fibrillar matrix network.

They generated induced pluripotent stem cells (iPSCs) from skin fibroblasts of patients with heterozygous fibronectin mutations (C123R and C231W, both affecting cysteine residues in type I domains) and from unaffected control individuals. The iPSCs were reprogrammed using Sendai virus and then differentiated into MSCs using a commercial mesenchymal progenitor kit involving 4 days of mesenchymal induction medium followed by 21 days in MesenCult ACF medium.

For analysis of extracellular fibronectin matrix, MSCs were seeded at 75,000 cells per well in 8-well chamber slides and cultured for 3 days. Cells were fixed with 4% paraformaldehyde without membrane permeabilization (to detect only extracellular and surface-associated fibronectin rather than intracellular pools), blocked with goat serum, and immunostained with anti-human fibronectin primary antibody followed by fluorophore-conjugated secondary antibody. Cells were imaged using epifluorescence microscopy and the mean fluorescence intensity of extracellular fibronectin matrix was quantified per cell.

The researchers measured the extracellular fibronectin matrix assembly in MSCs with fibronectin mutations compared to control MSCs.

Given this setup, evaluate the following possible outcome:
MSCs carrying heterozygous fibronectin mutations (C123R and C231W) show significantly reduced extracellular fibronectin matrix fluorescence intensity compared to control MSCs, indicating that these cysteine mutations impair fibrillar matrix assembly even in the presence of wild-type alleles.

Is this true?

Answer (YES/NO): YES